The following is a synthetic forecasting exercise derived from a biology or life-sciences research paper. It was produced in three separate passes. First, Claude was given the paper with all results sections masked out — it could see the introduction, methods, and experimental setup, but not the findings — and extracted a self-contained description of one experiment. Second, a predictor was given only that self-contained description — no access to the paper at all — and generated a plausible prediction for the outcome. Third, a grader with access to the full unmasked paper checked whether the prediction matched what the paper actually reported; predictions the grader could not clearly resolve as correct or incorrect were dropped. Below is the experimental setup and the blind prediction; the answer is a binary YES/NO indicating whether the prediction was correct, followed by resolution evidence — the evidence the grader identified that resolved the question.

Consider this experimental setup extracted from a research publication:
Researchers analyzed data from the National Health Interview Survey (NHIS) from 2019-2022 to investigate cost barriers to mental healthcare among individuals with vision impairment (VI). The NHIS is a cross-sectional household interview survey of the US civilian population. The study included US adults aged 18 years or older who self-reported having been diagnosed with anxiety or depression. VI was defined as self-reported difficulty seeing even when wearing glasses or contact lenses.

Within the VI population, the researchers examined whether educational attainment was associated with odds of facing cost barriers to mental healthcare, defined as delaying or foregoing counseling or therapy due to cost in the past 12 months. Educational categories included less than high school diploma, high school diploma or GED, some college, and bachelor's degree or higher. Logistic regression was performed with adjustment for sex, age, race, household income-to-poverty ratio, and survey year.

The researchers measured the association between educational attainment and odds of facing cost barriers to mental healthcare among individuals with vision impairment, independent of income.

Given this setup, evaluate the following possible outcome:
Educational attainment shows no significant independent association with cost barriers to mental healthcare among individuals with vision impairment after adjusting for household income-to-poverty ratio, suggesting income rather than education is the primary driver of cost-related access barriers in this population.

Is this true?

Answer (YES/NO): NO